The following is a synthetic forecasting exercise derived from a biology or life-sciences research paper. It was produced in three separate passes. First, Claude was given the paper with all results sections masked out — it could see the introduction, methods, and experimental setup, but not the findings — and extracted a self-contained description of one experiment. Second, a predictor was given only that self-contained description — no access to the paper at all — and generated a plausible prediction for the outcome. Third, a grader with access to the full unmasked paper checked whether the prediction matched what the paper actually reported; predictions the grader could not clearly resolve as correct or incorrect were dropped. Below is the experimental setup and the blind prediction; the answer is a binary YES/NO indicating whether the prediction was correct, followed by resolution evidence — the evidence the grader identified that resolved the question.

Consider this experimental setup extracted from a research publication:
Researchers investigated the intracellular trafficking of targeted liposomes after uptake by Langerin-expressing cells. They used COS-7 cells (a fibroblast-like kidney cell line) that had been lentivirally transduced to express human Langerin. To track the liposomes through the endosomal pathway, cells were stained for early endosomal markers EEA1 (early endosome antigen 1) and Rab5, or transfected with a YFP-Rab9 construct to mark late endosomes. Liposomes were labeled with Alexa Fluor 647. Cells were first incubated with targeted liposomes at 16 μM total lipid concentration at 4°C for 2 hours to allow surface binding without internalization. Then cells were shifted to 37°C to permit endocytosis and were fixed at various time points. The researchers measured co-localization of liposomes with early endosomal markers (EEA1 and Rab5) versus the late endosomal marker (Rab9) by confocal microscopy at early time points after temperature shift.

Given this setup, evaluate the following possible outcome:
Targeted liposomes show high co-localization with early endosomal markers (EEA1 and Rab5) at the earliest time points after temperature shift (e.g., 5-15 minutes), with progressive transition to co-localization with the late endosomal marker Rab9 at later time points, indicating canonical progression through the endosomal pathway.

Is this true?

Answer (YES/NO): YES